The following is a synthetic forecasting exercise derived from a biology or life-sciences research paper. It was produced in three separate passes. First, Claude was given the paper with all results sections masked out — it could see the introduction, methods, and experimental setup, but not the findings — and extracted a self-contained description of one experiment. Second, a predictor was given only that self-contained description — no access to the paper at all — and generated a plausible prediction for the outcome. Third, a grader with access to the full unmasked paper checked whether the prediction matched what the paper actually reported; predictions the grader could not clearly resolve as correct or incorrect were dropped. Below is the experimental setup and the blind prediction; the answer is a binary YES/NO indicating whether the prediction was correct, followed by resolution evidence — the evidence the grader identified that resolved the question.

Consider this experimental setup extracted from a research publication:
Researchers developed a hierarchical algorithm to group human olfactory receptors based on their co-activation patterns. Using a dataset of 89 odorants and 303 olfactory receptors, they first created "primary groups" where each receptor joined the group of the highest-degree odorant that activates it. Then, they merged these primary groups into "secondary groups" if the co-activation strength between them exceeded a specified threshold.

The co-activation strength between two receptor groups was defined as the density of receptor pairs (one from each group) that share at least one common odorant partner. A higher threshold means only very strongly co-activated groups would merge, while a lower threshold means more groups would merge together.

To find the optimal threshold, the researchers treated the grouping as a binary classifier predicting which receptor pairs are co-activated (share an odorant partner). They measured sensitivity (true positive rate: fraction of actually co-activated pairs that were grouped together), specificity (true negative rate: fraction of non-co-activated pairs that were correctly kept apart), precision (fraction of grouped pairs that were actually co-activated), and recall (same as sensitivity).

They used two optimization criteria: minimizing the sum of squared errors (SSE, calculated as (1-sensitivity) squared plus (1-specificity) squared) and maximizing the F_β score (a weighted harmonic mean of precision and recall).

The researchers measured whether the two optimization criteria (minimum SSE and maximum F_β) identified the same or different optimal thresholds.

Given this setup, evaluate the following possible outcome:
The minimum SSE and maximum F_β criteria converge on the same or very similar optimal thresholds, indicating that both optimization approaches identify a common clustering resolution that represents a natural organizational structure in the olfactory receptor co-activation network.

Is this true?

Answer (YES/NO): YES